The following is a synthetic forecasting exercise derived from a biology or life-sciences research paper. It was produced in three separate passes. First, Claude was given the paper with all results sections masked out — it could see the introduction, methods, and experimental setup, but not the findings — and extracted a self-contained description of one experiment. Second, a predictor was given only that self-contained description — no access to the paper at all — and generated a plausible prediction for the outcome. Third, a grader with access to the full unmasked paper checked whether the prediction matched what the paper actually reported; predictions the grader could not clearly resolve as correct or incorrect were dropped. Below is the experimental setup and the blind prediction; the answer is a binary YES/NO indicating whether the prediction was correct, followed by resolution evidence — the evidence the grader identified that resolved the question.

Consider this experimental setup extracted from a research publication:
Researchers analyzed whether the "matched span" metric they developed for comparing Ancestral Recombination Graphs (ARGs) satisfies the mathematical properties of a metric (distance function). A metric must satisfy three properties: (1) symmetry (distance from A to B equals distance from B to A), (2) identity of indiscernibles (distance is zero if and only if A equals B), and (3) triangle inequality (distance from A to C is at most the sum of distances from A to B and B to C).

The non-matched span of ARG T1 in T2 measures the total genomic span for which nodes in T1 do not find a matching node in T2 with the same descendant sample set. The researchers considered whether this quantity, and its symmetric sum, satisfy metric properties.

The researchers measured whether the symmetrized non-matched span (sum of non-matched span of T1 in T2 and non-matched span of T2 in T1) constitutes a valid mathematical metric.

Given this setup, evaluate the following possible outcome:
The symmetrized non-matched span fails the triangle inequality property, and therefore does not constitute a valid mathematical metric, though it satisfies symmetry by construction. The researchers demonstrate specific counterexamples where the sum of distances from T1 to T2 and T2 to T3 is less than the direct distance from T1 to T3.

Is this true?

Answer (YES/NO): NO